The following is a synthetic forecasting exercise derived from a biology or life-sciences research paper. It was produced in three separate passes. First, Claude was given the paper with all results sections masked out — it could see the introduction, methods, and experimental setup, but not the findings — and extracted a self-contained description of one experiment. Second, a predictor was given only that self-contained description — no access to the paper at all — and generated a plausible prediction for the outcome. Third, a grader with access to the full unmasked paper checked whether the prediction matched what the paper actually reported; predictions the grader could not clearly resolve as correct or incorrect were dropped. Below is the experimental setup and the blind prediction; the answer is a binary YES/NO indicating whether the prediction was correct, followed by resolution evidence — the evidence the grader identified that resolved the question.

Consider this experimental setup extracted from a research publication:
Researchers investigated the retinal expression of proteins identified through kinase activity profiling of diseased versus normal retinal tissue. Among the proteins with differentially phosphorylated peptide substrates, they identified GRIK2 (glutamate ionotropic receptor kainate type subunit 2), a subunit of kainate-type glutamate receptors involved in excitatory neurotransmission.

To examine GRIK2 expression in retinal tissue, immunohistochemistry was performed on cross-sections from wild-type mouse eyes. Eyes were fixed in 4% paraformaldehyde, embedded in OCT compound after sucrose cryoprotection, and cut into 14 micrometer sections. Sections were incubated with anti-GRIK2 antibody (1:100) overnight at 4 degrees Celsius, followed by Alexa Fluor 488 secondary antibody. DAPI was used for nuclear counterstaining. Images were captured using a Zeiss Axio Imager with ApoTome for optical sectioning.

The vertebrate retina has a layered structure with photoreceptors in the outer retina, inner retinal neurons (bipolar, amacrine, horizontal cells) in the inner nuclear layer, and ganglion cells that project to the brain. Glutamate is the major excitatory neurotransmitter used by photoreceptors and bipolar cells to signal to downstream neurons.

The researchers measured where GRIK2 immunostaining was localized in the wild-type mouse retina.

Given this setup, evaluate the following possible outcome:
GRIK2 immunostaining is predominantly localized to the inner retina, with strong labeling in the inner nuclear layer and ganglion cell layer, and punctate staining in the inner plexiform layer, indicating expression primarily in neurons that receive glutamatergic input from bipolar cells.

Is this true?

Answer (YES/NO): NO